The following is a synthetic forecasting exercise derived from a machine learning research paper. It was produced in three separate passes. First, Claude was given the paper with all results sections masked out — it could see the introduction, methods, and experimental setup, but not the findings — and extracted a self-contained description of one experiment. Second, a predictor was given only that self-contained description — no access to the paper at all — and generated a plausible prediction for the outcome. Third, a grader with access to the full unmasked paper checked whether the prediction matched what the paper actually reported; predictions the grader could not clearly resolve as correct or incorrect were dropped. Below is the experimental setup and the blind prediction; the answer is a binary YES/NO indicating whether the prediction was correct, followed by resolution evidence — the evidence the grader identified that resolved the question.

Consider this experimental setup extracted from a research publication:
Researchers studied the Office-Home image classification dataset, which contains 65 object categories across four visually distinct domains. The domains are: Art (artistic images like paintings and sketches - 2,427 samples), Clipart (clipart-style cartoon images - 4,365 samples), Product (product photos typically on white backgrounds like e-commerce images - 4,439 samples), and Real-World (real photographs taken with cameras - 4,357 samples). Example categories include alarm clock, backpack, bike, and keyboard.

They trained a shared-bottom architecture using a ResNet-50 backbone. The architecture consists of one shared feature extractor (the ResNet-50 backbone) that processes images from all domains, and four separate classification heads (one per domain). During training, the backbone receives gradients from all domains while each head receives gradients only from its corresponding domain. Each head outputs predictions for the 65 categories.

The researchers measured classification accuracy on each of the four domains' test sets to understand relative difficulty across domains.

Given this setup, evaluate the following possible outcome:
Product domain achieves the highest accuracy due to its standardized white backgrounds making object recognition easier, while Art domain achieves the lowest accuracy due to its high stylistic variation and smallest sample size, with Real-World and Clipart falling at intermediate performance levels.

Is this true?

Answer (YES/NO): YES